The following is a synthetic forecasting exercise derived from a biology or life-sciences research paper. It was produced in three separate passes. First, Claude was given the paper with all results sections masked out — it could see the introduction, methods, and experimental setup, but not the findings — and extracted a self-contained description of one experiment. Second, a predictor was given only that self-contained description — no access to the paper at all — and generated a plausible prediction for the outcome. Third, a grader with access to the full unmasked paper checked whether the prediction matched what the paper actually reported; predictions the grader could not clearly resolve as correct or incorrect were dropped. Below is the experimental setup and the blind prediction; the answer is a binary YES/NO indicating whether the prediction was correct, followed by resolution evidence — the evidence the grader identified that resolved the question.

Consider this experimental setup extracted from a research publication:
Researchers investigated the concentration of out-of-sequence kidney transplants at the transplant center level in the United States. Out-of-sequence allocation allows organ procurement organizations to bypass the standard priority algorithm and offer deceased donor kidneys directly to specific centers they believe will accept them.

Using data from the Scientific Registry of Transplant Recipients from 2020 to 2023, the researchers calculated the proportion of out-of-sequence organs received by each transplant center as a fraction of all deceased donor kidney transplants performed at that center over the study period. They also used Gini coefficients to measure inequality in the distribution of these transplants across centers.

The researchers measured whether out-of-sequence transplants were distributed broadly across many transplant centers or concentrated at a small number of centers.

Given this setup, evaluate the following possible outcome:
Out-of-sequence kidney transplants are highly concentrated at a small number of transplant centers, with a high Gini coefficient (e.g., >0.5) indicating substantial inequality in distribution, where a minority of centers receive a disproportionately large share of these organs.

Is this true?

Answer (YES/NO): YES